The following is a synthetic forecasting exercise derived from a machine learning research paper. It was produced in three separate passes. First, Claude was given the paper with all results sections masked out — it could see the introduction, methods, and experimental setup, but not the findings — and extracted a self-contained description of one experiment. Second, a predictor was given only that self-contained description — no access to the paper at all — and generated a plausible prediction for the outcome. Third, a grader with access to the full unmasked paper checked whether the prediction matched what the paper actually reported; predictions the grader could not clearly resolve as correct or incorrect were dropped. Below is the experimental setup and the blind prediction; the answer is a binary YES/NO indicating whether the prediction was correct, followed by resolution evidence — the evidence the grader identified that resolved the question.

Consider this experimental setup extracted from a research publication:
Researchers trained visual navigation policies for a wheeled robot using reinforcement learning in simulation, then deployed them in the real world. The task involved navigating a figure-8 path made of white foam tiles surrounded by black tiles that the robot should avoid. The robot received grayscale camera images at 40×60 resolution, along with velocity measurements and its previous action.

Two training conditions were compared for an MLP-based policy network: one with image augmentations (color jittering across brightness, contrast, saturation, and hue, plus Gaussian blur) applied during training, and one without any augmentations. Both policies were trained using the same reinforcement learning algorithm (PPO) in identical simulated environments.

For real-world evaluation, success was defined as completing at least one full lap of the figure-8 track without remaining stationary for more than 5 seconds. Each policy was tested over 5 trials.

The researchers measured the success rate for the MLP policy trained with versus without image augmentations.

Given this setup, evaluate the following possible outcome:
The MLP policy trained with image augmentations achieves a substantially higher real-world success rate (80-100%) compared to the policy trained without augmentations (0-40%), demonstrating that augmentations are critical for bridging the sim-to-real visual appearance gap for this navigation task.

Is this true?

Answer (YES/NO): NO